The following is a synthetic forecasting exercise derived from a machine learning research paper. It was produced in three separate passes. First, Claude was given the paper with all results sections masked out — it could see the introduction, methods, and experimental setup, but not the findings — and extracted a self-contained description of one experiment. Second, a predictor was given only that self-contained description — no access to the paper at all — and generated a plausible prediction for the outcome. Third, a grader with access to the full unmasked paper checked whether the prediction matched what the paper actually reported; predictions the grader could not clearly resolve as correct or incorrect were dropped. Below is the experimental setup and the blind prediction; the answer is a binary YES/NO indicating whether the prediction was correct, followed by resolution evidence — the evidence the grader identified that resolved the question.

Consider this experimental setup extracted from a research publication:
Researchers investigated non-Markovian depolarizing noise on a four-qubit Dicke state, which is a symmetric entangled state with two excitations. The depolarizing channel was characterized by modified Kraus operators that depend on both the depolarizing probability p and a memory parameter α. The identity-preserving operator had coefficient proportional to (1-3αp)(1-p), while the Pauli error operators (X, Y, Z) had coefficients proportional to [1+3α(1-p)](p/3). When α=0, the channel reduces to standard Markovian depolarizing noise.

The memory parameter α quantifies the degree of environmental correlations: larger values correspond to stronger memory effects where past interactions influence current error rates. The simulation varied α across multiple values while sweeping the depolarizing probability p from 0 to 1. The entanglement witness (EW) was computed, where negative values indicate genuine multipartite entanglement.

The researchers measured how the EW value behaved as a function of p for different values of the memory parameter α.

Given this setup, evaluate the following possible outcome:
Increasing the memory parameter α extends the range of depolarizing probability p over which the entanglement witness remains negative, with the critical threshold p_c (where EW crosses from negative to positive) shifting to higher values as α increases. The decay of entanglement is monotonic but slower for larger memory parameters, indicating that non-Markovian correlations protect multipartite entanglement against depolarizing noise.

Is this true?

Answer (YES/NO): NO